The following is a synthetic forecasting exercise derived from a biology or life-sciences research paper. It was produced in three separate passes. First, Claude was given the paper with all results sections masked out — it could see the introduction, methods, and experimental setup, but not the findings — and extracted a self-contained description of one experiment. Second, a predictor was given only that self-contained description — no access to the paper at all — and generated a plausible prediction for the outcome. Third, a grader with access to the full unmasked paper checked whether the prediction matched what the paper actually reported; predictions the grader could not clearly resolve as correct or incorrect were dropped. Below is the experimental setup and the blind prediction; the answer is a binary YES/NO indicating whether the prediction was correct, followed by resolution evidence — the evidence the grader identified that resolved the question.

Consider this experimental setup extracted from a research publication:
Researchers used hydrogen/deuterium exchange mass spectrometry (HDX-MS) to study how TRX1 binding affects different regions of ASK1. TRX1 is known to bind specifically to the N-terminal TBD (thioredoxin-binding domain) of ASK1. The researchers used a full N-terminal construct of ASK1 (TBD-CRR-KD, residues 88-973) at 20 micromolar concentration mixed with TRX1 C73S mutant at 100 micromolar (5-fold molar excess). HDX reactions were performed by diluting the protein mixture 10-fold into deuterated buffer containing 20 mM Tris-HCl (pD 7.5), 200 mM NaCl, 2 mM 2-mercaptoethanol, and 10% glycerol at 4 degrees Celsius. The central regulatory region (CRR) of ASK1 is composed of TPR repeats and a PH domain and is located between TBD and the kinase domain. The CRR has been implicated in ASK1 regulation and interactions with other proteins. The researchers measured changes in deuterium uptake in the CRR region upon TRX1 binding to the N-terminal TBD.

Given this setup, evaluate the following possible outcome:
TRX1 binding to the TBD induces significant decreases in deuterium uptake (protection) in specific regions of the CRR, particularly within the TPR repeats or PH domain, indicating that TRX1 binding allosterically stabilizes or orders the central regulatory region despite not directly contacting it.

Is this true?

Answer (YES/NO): YES